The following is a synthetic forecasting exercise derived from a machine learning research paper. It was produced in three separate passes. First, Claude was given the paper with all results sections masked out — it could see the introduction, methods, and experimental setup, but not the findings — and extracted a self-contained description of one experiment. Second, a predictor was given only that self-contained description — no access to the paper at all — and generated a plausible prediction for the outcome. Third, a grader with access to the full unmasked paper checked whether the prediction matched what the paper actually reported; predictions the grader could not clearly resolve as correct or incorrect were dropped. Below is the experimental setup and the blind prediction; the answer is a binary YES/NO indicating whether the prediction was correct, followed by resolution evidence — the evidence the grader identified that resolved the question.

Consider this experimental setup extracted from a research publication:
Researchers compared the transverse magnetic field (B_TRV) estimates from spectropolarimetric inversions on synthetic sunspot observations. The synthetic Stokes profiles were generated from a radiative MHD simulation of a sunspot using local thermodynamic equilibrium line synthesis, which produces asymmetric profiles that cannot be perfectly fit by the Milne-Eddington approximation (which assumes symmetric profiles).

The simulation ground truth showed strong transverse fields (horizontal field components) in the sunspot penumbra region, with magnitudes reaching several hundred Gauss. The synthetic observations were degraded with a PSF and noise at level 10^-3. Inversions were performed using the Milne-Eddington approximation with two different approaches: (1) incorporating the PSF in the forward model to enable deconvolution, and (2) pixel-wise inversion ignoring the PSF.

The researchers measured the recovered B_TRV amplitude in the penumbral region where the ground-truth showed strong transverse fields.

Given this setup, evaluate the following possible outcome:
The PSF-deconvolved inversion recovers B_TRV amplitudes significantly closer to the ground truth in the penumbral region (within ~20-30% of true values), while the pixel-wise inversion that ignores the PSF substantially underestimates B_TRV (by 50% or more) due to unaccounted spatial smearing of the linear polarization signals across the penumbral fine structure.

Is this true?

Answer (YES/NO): NO